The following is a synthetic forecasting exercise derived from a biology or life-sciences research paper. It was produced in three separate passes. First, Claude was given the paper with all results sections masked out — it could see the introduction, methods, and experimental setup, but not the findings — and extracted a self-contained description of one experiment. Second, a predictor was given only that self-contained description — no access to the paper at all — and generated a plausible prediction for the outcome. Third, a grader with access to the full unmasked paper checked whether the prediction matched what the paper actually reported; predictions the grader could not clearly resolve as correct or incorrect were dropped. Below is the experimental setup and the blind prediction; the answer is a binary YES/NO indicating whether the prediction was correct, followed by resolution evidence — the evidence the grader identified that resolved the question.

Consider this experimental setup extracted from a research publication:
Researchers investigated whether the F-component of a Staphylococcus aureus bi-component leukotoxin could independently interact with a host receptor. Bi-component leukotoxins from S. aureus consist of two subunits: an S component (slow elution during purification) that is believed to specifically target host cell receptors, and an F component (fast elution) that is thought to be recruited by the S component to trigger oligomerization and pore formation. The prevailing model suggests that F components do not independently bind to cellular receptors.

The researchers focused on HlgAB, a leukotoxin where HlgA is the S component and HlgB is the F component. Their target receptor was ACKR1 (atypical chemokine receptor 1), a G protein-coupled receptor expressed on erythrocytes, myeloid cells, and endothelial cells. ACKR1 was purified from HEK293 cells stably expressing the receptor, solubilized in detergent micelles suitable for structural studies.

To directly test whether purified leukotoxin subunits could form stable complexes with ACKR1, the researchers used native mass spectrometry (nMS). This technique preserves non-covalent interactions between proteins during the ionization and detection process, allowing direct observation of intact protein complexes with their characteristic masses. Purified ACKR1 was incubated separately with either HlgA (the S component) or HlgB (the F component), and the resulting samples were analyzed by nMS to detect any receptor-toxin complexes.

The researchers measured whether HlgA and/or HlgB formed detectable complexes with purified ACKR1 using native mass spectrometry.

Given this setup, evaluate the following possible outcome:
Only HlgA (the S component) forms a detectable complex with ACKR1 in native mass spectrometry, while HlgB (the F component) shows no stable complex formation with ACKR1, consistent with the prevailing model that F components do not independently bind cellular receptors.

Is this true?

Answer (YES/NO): NO